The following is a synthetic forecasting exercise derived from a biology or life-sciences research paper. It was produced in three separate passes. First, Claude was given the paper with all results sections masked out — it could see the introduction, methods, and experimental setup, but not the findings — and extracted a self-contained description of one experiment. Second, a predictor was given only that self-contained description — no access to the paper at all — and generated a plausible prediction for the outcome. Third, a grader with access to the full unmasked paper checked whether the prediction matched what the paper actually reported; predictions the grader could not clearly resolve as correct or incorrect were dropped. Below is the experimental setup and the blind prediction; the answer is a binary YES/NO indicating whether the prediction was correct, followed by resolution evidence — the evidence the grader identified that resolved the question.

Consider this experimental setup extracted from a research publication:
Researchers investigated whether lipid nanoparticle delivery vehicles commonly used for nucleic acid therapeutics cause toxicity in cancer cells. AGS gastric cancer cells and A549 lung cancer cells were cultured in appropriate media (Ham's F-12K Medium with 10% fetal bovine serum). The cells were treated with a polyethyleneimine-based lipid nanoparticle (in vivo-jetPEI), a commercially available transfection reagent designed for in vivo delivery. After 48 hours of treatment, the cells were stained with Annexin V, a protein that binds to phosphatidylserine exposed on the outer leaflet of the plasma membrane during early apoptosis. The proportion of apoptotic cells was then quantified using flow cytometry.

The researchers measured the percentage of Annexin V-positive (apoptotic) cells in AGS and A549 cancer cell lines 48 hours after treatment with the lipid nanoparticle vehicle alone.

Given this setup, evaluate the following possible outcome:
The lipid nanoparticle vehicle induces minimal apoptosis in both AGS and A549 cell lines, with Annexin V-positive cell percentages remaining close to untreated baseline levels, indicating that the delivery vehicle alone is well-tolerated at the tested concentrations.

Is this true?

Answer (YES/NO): NO